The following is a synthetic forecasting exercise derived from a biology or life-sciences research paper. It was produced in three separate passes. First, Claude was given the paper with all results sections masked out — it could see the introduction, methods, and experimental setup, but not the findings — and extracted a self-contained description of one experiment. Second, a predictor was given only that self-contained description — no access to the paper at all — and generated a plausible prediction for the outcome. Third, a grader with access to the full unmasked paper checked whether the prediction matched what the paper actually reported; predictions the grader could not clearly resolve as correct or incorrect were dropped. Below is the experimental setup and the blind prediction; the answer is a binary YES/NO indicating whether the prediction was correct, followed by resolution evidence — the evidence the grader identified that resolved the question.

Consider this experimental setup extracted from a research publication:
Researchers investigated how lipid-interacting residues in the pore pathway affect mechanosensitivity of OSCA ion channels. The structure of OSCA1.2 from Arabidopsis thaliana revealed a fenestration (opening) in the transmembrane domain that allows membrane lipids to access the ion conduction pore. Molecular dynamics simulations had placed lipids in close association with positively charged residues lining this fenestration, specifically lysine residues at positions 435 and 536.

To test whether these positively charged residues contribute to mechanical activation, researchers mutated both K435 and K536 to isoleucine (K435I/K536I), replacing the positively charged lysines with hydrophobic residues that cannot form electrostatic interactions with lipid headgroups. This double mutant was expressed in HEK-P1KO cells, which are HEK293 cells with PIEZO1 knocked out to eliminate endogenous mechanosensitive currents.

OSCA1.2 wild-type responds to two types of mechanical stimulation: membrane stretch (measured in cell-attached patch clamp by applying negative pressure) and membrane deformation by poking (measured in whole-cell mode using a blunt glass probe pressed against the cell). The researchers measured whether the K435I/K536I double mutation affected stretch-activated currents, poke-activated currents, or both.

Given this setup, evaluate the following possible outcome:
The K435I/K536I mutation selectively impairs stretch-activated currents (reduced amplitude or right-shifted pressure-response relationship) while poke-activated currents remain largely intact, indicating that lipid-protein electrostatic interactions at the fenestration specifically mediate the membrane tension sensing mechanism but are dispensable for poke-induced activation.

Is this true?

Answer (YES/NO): NO